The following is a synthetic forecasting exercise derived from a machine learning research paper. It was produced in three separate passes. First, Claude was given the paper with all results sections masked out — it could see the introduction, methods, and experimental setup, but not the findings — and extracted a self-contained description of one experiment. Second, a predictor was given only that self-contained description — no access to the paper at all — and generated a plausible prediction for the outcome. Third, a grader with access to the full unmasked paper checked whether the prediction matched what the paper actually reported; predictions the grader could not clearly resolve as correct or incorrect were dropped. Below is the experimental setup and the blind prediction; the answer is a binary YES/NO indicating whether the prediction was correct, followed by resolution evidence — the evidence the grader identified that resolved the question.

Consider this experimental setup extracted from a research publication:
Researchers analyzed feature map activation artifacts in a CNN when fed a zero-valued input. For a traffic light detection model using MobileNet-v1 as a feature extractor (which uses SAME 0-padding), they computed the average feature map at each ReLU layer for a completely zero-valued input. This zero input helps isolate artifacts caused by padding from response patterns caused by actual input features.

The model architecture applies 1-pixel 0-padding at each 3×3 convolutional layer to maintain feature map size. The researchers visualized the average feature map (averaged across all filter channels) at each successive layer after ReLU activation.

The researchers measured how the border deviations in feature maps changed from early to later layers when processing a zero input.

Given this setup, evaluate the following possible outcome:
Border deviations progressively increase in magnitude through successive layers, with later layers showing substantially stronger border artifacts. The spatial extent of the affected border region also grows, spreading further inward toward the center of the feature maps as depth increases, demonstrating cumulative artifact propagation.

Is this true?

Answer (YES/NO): YES